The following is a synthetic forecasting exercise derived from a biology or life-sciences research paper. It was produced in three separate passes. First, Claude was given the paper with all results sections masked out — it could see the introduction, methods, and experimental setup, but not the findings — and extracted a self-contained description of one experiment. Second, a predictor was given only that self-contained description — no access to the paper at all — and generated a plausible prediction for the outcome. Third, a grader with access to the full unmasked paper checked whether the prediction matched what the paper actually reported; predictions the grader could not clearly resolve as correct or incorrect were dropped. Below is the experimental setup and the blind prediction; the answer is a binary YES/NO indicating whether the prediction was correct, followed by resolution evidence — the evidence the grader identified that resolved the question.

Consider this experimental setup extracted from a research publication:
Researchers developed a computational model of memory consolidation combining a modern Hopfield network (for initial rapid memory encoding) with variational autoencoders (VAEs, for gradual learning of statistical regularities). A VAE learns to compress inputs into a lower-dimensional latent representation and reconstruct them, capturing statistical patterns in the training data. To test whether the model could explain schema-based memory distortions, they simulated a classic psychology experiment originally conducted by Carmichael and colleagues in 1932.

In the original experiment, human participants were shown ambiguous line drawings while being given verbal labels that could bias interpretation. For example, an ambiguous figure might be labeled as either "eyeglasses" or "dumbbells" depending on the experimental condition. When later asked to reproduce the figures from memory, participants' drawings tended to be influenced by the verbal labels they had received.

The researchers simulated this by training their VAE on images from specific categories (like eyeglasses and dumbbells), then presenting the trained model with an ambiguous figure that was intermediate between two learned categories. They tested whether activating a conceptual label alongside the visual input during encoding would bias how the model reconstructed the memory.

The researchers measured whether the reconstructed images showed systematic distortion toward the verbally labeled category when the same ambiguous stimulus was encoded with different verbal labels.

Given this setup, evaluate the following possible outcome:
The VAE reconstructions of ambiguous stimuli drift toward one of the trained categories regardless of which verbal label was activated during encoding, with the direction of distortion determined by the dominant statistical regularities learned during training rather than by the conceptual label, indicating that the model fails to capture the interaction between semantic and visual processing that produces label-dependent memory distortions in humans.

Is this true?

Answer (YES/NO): NO